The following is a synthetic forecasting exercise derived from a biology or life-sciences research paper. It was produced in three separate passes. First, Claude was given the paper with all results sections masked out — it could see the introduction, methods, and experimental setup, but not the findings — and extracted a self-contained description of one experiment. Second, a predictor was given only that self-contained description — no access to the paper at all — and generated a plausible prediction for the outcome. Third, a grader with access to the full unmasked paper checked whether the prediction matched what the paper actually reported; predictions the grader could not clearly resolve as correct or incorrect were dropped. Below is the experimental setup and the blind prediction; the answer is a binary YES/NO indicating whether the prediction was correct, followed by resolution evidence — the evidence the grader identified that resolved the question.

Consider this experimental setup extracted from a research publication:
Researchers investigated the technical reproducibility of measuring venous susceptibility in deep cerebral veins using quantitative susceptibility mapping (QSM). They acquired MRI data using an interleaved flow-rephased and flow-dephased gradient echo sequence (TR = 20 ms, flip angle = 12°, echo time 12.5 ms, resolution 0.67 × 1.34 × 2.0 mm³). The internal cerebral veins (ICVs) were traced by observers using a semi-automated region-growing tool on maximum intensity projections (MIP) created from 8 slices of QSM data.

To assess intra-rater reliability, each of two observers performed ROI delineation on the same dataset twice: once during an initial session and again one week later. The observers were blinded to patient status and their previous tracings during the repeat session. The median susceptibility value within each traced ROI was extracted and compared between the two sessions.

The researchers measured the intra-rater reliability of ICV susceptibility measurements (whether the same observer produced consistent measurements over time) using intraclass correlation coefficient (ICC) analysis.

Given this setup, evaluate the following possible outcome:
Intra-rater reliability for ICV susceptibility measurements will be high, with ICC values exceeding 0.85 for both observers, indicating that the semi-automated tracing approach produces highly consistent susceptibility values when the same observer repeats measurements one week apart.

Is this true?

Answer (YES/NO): YES